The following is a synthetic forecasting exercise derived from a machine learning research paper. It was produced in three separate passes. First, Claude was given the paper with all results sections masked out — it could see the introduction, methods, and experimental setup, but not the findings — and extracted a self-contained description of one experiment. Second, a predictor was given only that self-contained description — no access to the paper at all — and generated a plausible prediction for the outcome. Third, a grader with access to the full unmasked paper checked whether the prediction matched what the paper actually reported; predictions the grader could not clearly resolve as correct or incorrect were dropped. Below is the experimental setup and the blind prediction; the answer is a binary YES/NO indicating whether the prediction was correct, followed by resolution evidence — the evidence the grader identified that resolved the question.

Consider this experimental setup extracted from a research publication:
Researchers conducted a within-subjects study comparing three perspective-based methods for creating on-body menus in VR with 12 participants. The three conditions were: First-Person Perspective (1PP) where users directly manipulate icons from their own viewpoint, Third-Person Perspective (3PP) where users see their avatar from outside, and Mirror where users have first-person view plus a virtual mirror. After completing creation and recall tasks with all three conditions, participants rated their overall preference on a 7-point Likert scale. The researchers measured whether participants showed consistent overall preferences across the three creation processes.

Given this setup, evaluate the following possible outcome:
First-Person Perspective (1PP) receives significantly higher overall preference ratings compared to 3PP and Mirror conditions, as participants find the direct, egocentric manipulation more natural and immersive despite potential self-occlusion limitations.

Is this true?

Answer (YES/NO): NO